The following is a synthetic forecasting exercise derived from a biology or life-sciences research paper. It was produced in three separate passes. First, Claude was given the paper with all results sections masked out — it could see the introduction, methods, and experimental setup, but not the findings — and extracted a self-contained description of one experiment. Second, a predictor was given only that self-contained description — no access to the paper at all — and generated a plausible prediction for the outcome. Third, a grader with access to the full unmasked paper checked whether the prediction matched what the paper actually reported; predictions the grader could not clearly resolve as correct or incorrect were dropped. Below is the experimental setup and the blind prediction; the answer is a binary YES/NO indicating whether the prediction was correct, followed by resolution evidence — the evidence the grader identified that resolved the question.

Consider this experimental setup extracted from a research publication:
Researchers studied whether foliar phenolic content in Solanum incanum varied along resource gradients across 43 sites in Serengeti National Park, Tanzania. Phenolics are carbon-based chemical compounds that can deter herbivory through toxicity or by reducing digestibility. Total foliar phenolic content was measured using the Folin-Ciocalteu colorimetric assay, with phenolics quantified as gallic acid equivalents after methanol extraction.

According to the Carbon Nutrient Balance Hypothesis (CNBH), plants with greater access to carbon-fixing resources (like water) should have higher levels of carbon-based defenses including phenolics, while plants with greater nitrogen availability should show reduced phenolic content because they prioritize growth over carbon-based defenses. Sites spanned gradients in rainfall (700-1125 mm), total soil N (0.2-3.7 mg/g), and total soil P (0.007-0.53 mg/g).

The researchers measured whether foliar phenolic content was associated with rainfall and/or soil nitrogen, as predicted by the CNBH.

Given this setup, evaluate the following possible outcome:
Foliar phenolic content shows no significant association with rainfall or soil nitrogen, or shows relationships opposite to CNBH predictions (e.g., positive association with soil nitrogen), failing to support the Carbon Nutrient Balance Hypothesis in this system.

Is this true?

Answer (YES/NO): YES